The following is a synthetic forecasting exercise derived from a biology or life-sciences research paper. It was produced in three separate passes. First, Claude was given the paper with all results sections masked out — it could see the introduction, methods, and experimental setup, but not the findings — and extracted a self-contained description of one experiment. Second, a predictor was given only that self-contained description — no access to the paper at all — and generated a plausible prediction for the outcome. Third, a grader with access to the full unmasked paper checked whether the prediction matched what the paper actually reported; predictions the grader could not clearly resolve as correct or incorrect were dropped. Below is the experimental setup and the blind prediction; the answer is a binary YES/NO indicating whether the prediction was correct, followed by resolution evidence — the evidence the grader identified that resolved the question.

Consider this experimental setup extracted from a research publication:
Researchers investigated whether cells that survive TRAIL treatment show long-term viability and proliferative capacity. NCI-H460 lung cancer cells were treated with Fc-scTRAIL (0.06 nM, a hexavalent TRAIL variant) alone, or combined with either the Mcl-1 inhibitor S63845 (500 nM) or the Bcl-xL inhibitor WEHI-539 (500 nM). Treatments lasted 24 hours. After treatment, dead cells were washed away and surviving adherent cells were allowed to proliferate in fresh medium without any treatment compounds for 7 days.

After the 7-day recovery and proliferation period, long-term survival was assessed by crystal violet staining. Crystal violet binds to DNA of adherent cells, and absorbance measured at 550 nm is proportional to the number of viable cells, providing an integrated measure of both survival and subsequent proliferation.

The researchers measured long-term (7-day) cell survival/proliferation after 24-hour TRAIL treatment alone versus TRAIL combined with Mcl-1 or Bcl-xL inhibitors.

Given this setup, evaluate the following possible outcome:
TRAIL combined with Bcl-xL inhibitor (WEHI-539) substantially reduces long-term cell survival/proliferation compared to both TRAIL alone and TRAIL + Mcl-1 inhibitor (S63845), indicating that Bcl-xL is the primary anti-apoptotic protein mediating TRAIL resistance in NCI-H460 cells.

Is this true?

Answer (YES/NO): NO